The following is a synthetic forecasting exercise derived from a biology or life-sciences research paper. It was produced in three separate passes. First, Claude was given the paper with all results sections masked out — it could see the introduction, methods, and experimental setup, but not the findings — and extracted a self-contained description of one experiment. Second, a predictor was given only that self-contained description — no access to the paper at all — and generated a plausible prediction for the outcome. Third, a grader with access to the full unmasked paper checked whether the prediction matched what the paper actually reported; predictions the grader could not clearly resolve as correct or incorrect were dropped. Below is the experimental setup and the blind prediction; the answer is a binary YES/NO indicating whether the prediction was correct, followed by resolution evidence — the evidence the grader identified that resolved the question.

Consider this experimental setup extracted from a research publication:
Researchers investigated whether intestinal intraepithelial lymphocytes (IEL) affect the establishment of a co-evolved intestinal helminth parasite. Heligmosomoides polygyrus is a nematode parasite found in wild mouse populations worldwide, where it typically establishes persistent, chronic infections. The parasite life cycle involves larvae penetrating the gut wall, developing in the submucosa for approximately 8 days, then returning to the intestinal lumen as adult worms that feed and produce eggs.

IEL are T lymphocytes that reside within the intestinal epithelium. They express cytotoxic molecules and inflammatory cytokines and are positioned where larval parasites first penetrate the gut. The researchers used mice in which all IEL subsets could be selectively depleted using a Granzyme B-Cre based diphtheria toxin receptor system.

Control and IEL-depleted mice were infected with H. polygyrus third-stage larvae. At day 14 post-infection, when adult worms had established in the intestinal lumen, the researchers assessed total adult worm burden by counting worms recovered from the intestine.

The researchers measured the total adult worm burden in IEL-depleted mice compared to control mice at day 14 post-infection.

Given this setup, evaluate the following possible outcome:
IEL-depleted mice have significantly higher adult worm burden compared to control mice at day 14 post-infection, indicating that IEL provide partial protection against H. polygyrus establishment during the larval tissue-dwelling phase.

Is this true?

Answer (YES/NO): NO